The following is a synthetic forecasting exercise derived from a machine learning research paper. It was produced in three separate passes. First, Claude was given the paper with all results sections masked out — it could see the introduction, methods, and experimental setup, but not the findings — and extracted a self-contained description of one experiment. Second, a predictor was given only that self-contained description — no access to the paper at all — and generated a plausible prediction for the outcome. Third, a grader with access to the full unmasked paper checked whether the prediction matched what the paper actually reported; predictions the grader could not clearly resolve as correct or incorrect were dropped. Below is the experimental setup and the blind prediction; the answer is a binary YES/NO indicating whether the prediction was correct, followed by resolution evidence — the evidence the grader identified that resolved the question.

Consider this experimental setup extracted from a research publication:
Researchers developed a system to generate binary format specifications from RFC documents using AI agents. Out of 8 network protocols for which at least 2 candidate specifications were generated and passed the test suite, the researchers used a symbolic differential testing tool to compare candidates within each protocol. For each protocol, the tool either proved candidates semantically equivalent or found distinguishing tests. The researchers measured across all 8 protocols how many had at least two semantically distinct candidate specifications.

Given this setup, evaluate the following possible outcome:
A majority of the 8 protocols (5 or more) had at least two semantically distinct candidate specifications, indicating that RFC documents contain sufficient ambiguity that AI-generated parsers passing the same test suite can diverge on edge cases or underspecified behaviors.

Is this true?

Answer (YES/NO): YES